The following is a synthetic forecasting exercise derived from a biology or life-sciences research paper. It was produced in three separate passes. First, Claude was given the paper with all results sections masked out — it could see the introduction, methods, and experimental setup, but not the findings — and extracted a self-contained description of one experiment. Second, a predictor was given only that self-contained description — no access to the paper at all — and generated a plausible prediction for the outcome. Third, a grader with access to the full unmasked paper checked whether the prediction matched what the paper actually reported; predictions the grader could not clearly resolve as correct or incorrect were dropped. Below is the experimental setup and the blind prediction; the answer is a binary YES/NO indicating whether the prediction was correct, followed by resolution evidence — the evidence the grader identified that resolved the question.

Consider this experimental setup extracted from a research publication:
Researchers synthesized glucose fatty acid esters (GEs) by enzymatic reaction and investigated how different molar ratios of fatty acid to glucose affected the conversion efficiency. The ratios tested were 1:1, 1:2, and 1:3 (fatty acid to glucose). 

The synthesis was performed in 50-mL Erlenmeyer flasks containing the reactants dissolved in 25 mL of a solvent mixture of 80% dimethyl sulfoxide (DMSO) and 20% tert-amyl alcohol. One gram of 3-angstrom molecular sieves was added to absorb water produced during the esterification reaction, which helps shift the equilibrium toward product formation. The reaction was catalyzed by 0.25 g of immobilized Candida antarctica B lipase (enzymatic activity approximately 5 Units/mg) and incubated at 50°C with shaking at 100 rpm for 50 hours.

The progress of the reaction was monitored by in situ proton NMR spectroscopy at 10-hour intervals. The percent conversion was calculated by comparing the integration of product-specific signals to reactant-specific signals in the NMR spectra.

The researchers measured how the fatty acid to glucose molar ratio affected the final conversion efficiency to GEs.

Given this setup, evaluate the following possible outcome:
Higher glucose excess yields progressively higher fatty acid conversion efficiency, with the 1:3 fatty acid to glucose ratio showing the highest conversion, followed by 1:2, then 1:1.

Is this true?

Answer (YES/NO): YES